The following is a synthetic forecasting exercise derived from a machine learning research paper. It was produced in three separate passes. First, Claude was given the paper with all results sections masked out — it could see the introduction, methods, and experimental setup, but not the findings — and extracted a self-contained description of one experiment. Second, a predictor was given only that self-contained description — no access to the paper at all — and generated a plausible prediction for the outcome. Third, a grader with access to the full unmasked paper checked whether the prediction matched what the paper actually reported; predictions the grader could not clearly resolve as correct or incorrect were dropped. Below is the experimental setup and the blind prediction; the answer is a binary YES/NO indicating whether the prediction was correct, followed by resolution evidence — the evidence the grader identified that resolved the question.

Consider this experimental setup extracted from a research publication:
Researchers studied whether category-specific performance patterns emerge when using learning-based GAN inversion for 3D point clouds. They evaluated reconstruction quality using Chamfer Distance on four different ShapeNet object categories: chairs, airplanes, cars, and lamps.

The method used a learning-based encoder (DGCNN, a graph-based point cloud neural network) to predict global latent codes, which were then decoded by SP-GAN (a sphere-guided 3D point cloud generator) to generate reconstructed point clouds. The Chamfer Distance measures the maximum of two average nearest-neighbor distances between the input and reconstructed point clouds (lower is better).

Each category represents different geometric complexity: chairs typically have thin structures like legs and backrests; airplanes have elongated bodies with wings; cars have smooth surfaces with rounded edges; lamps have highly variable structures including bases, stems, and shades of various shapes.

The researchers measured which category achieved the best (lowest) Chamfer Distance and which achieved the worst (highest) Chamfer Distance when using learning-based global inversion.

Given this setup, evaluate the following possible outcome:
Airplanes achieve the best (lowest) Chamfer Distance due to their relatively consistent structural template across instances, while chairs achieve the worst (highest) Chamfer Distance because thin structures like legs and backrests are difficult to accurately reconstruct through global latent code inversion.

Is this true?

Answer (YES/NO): NO